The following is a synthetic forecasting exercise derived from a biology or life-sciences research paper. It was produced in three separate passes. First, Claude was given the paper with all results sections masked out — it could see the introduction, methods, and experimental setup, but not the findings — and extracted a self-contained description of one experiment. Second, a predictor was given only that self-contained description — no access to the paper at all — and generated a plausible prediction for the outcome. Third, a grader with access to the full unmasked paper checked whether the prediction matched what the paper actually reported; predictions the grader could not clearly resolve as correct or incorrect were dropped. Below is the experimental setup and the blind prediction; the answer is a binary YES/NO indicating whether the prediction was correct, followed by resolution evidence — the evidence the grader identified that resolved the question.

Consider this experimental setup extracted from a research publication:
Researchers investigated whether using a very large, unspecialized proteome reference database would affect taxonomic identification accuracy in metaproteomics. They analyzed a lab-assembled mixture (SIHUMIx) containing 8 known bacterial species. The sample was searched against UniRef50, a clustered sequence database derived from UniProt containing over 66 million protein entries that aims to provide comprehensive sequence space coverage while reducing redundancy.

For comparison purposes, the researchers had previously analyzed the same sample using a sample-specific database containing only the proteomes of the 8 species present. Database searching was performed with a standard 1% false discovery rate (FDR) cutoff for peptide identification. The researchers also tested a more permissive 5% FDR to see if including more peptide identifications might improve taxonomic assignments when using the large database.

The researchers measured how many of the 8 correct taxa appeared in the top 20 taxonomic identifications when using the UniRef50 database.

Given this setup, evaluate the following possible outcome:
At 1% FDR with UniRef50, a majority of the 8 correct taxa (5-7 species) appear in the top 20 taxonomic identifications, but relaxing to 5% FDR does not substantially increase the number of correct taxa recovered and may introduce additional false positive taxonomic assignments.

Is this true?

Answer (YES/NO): NO